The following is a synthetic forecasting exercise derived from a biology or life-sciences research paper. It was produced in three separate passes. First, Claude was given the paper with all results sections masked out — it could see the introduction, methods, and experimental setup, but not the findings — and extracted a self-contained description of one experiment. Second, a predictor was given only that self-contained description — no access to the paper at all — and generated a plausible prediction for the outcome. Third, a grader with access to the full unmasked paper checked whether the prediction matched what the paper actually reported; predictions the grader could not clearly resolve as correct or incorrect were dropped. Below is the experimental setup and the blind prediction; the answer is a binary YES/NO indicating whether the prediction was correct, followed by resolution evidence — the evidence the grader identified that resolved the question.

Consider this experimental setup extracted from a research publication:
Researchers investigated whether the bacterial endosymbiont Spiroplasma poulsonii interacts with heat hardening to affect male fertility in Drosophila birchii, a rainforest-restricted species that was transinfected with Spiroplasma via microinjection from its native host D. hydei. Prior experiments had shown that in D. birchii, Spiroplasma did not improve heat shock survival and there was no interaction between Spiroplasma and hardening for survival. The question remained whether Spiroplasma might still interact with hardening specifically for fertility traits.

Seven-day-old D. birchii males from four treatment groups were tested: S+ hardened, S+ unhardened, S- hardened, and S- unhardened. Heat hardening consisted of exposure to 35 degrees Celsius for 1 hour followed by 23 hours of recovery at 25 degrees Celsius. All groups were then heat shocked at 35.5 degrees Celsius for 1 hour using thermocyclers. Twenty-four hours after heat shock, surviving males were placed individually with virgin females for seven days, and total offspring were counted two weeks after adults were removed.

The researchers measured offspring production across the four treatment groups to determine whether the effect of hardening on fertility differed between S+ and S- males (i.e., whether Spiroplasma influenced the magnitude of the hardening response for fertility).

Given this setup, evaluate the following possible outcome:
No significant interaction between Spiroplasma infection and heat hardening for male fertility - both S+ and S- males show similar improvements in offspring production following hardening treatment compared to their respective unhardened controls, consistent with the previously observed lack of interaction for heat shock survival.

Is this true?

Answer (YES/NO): NO